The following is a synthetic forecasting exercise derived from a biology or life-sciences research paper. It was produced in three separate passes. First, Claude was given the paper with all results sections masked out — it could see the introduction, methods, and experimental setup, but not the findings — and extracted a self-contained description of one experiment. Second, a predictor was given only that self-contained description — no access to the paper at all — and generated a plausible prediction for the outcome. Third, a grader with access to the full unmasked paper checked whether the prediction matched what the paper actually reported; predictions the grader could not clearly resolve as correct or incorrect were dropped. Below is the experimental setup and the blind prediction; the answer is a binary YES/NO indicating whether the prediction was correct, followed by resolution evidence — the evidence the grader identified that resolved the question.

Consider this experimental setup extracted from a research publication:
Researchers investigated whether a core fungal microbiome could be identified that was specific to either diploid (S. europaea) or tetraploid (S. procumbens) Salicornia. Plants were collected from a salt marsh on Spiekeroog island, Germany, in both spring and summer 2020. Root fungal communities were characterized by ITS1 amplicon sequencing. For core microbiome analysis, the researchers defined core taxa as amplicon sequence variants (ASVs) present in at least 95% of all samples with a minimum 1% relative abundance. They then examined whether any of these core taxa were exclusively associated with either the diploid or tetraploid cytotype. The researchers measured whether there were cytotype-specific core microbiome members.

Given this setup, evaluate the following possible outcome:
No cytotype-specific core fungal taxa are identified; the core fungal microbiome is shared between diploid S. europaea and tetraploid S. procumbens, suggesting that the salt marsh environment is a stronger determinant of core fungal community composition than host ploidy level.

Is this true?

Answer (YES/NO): NO